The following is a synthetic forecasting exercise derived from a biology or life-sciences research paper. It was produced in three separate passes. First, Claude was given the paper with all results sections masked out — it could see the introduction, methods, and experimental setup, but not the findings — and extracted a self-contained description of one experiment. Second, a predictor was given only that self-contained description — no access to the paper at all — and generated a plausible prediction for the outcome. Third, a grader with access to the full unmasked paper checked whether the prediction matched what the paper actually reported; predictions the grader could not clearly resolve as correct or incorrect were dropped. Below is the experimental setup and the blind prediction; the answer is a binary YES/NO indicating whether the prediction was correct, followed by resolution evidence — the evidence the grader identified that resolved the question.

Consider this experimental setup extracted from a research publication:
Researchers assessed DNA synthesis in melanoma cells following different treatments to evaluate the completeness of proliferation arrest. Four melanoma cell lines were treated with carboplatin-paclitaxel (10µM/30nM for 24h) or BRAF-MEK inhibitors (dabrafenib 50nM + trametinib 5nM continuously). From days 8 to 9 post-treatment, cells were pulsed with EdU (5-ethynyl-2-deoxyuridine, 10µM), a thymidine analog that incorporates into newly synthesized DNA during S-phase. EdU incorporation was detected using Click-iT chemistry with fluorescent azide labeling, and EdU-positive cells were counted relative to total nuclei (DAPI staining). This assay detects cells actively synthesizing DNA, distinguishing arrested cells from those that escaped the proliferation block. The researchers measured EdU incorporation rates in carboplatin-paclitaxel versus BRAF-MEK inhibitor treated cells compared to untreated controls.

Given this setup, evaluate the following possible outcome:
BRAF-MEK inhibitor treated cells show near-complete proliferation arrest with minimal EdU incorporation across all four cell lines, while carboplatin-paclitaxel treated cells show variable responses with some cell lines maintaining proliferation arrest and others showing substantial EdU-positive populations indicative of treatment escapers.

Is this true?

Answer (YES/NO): NO